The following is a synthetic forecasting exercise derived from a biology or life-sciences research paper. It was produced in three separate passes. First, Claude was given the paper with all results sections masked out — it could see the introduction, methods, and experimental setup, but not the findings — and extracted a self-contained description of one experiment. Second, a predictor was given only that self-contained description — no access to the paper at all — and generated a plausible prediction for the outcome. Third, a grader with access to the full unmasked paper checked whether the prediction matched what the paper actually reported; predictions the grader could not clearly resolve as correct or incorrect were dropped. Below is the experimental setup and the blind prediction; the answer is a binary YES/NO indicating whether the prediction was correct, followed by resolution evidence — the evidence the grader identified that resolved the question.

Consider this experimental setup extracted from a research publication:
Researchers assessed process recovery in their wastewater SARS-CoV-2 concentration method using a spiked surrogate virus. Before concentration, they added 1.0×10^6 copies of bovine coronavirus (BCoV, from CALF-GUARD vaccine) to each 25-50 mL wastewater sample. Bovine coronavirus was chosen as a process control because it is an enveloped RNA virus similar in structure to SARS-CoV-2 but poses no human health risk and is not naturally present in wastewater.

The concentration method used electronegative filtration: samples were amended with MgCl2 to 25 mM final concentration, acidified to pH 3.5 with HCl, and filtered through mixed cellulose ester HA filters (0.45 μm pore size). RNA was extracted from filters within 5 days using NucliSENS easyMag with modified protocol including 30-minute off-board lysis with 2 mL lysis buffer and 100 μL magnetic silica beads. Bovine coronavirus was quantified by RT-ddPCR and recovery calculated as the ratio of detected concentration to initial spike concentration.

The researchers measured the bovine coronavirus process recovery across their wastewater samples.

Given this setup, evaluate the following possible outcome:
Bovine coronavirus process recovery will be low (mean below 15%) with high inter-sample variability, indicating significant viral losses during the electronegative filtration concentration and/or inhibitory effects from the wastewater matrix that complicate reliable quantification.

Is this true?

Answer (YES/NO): NO